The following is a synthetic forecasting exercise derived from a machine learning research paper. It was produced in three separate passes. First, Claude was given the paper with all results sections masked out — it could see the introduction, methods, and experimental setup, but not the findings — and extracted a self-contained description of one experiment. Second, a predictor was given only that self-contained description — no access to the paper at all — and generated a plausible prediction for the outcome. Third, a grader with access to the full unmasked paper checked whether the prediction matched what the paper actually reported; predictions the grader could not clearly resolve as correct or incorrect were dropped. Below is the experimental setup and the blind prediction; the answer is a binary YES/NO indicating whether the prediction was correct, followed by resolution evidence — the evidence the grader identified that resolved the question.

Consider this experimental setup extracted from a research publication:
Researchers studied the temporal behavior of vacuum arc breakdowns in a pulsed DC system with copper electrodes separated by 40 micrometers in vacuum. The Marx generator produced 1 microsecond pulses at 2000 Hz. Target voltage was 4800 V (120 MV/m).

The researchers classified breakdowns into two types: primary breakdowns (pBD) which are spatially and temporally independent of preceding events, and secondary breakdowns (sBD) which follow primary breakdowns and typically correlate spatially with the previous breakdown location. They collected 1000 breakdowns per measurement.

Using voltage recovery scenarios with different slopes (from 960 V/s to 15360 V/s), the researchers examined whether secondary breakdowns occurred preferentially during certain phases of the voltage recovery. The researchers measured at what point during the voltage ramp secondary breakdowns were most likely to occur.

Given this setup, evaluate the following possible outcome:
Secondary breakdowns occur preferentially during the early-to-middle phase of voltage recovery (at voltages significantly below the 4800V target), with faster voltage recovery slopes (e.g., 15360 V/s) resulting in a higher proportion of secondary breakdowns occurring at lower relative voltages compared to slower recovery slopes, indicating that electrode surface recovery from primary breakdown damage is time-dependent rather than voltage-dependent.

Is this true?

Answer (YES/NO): NO